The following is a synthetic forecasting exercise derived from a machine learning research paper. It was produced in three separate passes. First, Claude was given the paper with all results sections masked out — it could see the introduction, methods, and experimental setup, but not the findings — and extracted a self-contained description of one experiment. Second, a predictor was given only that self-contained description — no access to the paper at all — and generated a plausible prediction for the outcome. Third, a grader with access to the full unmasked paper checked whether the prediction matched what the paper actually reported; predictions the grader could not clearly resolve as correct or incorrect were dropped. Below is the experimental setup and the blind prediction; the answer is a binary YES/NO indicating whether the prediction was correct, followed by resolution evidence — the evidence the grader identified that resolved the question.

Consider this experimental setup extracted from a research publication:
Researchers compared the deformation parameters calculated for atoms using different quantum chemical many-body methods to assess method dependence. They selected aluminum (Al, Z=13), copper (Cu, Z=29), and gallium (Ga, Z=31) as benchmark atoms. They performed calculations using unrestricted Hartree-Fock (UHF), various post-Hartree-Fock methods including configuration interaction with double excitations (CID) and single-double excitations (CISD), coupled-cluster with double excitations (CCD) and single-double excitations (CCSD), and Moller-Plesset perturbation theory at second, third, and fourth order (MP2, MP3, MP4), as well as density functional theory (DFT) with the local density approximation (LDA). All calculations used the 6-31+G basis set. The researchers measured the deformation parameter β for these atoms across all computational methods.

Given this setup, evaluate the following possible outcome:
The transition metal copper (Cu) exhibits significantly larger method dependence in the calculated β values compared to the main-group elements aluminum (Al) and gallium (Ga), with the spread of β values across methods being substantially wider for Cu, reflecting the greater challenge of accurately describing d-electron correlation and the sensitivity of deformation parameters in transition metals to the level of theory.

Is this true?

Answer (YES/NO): NO